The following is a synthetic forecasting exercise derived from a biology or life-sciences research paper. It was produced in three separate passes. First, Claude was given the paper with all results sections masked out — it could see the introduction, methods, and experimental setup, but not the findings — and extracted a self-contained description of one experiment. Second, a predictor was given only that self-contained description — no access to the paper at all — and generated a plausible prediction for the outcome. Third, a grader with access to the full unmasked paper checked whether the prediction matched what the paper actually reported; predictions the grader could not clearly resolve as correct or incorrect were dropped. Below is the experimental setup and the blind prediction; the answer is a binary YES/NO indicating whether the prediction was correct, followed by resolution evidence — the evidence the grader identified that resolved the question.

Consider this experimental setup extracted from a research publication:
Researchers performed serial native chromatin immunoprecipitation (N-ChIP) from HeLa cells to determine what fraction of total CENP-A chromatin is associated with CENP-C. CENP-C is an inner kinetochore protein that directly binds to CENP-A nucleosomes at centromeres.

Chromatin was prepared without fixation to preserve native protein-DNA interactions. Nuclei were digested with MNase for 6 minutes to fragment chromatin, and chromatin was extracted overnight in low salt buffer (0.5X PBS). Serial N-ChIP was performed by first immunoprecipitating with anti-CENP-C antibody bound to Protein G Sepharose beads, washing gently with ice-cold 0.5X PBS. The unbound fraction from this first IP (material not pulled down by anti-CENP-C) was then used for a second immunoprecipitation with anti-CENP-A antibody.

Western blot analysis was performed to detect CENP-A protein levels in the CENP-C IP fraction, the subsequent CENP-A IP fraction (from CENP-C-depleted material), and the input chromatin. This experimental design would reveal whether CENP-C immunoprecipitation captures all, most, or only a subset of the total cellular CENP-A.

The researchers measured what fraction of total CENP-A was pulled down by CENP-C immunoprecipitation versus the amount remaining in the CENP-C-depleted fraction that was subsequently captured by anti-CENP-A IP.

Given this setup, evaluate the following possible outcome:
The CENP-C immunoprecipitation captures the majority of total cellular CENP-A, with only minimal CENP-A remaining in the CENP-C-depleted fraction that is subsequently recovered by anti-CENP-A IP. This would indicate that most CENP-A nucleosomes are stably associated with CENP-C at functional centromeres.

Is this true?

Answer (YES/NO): NO